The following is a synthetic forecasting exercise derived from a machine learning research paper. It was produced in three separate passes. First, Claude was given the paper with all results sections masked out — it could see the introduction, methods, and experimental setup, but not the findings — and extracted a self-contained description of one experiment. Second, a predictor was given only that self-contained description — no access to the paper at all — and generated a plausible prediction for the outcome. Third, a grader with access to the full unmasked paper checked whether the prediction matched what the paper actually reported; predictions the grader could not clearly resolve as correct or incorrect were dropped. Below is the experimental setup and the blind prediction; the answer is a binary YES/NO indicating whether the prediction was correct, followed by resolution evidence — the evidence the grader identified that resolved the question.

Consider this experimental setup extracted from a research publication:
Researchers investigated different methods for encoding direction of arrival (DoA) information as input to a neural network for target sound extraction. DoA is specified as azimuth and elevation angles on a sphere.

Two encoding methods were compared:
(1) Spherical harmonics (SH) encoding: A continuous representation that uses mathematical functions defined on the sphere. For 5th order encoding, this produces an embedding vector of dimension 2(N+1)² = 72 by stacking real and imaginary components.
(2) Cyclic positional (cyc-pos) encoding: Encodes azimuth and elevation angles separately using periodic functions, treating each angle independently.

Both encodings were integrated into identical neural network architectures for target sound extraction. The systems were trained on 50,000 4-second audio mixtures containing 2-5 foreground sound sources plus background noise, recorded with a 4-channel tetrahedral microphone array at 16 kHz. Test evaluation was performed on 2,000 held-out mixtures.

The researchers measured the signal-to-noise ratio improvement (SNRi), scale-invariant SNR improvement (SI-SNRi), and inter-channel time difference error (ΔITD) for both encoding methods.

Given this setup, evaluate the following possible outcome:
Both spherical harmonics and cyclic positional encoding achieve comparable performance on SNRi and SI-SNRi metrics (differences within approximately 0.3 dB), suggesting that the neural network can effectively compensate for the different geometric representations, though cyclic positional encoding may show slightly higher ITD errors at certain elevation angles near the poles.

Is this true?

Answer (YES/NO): YES